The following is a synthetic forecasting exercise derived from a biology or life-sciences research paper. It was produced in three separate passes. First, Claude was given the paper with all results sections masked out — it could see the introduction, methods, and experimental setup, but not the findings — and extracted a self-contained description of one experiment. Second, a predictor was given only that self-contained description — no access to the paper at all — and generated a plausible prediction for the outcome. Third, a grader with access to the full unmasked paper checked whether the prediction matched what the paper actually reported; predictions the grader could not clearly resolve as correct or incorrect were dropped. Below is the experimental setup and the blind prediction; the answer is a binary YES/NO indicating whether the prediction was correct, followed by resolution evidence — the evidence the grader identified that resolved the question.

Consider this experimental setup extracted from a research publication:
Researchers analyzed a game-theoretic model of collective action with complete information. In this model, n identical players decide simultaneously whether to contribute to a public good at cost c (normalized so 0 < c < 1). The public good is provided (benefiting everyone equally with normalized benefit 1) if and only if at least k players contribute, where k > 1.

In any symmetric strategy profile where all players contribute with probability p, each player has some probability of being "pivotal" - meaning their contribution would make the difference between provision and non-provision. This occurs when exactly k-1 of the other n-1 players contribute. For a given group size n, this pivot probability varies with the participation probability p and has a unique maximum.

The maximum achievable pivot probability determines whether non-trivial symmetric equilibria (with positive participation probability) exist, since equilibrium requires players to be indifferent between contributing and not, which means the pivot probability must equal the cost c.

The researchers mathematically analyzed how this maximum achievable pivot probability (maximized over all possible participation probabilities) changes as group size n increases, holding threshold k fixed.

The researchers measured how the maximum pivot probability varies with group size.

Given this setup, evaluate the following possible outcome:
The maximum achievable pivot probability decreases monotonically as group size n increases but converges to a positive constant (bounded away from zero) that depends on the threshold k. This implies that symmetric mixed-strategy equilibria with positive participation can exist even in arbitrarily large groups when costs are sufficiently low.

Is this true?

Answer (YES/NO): YES